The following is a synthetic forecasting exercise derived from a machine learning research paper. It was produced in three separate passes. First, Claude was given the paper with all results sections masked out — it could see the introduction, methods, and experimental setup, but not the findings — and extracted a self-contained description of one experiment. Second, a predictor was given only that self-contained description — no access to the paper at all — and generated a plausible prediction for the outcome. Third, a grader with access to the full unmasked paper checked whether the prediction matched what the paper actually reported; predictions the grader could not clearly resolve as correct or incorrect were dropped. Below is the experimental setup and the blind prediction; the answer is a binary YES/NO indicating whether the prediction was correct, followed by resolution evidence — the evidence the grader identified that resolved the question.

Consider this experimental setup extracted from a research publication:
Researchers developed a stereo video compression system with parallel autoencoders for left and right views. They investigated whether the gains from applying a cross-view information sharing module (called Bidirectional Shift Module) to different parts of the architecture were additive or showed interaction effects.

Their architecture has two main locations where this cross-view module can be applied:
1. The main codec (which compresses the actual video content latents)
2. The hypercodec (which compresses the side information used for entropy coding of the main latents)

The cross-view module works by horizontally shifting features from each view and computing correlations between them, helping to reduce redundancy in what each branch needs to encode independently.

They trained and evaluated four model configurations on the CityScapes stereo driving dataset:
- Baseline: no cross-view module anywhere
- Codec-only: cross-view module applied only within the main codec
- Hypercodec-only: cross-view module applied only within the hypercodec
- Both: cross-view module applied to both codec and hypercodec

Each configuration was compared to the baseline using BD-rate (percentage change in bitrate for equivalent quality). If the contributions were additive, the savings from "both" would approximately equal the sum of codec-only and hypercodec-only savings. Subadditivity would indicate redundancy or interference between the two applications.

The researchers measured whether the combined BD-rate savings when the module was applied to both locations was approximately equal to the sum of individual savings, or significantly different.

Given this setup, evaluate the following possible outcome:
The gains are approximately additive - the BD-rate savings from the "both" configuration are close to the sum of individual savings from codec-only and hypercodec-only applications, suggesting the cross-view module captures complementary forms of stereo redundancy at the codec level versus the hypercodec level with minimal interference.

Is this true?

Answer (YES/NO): YES